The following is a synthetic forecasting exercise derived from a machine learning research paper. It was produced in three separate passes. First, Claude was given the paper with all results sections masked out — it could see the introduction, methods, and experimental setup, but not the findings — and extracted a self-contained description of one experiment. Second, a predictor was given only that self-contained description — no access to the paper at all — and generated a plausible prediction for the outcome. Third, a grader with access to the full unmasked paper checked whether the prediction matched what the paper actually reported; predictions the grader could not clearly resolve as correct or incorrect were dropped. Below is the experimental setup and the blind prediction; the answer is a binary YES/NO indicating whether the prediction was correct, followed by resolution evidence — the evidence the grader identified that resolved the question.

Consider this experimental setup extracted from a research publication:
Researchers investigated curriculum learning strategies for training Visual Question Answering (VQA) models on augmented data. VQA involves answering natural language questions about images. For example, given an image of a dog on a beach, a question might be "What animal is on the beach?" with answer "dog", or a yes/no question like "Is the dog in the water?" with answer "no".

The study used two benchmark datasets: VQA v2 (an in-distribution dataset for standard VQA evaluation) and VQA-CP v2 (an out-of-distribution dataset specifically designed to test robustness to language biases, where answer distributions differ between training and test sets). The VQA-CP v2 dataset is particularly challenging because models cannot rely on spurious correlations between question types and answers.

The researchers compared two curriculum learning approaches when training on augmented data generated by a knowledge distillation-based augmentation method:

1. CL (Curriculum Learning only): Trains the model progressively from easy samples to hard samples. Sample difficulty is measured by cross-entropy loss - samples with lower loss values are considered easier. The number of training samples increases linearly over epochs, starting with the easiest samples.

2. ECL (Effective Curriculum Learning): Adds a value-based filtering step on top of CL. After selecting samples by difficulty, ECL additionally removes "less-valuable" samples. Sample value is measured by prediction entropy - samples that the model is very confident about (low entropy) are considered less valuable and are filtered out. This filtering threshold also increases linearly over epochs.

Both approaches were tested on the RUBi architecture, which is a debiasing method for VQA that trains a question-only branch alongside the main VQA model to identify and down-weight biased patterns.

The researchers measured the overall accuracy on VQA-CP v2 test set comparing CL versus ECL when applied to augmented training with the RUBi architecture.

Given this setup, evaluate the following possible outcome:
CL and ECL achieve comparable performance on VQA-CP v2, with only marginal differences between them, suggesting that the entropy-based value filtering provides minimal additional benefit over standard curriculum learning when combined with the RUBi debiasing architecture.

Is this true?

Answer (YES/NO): NO